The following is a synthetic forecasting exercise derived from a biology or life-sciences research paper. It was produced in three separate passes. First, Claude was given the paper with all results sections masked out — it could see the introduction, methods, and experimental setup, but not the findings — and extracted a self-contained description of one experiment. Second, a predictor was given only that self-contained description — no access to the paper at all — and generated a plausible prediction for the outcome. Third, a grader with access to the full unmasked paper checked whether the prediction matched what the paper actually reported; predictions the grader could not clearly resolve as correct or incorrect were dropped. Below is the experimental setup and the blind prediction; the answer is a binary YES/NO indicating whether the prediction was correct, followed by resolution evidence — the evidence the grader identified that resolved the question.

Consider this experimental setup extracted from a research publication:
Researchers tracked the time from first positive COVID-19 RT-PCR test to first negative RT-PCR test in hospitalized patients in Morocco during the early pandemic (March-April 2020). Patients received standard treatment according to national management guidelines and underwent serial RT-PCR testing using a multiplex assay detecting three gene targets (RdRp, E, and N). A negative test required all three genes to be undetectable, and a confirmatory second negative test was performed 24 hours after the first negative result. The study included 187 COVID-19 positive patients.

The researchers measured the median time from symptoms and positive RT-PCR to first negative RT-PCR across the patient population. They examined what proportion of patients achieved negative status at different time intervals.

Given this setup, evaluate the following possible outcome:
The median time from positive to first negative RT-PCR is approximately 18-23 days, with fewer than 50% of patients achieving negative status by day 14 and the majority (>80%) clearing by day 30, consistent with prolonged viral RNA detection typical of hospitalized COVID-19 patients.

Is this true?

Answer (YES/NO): NO